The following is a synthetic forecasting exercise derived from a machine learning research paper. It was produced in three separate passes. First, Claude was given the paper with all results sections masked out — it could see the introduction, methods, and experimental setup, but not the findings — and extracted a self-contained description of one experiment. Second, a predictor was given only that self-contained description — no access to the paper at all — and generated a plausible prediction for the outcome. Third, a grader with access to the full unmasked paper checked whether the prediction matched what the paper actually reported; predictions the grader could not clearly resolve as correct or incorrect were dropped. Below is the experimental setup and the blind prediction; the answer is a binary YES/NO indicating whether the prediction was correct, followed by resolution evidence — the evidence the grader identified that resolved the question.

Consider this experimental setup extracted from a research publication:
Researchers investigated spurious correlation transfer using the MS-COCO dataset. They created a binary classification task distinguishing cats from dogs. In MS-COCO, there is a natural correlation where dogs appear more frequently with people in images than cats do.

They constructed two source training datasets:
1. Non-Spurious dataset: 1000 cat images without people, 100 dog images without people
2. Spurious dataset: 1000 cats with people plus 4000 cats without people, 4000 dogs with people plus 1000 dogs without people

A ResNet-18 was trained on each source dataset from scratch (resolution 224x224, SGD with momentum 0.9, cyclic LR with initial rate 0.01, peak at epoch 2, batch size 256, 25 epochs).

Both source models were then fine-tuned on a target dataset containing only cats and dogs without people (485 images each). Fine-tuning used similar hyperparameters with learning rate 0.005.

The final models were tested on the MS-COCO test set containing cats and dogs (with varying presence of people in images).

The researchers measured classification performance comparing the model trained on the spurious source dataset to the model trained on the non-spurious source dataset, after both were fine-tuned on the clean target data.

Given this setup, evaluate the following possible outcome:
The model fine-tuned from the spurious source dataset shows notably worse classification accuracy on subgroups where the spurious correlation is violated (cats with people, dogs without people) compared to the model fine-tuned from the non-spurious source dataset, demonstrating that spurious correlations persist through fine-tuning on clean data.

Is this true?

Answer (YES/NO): YES